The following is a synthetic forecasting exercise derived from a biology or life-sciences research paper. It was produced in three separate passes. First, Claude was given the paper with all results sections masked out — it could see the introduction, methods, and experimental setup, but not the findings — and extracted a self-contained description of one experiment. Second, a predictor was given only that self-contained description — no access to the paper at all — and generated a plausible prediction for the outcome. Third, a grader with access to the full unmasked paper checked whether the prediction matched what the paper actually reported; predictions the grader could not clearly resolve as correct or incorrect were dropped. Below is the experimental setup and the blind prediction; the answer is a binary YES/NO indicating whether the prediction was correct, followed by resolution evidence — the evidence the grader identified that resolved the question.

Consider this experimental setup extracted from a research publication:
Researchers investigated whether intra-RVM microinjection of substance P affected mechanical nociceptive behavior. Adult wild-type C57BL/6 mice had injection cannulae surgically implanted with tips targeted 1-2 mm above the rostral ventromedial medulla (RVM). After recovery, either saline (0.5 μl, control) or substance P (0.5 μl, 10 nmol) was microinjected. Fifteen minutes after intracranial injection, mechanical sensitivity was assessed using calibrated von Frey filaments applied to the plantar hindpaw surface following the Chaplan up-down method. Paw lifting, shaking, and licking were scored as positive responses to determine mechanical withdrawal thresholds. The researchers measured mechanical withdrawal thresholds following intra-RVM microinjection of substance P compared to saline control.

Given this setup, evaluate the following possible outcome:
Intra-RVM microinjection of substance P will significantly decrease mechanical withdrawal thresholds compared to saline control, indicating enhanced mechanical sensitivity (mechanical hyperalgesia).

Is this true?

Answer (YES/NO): YES